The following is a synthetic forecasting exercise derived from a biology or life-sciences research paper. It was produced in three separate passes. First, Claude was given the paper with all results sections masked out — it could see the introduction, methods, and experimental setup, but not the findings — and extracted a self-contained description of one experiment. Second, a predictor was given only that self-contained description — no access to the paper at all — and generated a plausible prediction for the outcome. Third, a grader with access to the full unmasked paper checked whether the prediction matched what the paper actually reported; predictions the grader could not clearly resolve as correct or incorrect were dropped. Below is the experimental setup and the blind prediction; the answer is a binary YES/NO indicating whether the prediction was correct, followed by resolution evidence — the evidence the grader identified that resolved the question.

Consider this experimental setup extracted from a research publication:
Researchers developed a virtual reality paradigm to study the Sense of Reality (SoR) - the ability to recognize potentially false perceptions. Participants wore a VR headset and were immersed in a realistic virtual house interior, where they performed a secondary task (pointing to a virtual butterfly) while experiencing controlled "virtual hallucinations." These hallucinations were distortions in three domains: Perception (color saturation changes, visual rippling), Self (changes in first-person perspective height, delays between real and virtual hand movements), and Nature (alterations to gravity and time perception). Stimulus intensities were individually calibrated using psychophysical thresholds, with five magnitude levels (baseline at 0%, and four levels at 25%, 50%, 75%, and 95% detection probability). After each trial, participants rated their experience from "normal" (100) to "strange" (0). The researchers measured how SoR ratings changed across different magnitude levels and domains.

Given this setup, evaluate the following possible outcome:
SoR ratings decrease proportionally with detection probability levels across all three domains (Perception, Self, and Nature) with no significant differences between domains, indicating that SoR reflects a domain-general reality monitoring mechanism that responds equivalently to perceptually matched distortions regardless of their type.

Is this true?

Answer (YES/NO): NO